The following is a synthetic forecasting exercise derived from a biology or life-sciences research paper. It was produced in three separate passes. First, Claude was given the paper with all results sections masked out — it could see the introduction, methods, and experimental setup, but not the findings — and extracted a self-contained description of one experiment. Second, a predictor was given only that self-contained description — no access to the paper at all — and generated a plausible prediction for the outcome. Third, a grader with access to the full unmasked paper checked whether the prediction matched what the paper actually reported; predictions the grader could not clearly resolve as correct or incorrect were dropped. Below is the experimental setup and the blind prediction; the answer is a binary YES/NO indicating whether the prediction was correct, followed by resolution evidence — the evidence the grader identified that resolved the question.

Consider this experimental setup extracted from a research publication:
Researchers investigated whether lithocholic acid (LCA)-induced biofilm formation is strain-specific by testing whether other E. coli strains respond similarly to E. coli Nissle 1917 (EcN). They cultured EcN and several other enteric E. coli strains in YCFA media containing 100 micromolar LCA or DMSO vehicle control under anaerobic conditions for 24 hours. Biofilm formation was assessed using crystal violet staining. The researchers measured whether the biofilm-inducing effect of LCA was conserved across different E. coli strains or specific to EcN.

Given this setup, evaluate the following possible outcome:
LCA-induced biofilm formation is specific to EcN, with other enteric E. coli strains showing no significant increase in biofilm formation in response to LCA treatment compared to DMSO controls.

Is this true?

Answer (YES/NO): YES